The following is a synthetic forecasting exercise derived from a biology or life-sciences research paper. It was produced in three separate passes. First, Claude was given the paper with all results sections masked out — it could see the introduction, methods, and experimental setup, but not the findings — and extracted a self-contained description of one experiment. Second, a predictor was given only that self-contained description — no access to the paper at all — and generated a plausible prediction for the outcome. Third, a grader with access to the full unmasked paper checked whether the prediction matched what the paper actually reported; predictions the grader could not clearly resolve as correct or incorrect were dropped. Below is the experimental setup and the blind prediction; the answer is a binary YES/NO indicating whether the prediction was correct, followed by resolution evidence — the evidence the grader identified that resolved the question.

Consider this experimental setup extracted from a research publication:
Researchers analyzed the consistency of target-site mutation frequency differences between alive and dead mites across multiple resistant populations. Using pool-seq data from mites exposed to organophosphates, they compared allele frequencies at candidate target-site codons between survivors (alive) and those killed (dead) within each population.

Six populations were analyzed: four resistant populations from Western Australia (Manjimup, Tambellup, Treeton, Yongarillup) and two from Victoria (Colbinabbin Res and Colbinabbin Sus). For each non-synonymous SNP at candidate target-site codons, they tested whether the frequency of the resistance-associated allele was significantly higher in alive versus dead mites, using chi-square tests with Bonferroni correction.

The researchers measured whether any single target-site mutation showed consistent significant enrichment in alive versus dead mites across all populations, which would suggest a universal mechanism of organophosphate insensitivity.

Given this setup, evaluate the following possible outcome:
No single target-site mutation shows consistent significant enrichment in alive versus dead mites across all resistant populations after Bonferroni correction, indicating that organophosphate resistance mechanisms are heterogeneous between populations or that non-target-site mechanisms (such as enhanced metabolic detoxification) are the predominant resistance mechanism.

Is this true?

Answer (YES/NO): YES